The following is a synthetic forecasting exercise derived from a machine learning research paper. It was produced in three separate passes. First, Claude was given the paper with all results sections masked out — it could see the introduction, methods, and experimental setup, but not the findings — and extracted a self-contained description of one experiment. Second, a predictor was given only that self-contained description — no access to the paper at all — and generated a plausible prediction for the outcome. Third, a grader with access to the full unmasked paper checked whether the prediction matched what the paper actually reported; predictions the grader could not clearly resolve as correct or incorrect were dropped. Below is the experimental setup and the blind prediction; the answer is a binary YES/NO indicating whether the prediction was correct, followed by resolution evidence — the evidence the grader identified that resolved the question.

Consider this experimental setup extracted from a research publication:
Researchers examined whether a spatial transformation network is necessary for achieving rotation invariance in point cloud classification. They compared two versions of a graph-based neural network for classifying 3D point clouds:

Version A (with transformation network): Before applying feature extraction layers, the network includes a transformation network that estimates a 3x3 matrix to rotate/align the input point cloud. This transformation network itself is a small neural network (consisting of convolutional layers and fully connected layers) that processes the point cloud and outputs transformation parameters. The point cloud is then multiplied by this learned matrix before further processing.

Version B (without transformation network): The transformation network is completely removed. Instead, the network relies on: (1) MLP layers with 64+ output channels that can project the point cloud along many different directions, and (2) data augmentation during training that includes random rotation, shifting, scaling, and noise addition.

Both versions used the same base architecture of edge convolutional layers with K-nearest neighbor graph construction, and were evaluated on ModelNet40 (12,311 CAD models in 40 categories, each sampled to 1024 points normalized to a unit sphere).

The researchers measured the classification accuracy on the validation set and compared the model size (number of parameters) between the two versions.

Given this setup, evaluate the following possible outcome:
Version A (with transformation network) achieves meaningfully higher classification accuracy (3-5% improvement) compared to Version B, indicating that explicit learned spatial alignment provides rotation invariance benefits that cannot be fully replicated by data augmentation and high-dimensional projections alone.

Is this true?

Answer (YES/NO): NO